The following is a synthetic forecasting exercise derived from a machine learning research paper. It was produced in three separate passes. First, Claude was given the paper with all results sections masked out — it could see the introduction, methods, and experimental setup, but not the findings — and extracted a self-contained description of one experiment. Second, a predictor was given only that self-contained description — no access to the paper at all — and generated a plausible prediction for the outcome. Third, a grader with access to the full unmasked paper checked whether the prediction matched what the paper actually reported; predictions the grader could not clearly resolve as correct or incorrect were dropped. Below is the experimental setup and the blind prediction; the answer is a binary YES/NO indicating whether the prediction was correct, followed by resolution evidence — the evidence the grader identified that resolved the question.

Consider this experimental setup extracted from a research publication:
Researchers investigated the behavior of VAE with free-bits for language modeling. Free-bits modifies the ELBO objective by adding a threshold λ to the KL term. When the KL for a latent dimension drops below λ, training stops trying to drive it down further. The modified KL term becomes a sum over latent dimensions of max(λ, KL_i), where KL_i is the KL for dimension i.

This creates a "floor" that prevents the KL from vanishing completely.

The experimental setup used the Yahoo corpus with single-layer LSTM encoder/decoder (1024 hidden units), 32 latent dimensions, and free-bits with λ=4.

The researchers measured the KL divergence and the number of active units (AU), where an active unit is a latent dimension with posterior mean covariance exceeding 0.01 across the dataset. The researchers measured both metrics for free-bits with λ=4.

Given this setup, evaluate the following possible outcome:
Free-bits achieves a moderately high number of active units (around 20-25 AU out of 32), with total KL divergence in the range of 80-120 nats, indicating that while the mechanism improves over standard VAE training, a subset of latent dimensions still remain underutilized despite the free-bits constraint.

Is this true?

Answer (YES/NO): NO